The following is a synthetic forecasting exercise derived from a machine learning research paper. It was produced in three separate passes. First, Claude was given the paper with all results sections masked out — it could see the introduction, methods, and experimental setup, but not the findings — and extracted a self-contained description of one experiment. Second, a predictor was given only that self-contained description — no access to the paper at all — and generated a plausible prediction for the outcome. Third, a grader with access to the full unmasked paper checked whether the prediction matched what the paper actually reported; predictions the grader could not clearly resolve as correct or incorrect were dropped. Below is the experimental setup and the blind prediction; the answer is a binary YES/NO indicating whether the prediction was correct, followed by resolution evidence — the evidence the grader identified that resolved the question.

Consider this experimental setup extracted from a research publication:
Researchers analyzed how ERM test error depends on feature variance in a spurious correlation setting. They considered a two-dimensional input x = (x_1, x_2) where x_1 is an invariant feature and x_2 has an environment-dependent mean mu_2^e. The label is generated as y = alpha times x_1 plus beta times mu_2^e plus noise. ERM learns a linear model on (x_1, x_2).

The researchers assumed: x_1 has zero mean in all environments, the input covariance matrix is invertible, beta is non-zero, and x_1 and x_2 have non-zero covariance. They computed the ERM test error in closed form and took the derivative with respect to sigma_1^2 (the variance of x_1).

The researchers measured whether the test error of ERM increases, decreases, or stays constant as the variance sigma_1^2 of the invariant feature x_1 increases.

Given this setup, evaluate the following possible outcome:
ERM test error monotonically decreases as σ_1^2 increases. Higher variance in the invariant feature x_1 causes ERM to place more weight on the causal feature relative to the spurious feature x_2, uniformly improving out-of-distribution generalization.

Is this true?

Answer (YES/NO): NO